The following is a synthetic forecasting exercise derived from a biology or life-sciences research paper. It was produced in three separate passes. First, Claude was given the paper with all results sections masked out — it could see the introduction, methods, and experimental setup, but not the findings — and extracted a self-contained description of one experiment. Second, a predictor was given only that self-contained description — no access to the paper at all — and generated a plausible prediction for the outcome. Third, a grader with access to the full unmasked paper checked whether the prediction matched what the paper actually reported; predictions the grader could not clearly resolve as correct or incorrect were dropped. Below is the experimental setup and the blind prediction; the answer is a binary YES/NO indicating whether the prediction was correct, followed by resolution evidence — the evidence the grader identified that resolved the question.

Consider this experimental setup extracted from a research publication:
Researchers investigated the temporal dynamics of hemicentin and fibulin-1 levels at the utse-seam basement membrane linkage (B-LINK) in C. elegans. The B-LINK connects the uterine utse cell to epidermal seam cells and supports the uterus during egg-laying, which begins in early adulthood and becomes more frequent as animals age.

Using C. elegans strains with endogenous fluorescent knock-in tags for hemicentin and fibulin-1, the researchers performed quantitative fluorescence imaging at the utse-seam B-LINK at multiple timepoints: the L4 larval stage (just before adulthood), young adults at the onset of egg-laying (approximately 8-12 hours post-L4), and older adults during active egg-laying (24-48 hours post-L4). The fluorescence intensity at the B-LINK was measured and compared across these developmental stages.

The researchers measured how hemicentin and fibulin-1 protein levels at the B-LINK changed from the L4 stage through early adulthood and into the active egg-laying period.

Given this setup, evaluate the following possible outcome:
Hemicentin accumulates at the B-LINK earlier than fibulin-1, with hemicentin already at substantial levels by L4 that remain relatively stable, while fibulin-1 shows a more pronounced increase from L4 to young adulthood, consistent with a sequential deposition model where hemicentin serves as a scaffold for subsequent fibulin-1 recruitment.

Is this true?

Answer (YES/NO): NO